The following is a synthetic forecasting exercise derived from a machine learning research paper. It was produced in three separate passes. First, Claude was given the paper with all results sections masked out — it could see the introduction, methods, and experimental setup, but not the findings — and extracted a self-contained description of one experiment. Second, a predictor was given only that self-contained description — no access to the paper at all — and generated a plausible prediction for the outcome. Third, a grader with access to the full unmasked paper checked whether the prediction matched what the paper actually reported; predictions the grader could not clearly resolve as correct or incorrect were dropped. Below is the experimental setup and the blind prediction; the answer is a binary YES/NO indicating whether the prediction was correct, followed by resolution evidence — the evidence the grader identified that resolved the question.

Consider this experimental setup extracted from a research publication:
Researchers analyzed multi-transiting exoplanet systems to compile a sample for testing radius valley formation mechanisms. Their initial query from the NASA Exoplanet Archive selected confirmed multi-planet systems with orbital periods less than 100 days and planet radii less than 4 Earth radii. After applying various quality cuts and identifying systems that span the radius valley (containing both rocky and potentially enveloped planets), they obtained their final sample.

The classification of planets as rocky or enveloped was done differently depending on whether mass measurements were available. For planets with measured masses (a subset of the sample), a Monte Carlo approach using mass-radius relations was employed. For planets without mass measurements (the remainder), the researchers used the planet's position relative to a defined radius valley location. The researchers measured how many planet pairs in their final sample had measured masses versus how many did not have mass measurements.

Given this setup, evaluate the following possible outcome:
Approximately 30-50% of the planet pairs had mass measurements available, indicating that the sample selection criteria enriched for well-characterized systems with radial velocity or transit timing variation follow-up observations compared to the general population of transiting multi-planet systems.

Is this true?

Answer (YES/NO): NO